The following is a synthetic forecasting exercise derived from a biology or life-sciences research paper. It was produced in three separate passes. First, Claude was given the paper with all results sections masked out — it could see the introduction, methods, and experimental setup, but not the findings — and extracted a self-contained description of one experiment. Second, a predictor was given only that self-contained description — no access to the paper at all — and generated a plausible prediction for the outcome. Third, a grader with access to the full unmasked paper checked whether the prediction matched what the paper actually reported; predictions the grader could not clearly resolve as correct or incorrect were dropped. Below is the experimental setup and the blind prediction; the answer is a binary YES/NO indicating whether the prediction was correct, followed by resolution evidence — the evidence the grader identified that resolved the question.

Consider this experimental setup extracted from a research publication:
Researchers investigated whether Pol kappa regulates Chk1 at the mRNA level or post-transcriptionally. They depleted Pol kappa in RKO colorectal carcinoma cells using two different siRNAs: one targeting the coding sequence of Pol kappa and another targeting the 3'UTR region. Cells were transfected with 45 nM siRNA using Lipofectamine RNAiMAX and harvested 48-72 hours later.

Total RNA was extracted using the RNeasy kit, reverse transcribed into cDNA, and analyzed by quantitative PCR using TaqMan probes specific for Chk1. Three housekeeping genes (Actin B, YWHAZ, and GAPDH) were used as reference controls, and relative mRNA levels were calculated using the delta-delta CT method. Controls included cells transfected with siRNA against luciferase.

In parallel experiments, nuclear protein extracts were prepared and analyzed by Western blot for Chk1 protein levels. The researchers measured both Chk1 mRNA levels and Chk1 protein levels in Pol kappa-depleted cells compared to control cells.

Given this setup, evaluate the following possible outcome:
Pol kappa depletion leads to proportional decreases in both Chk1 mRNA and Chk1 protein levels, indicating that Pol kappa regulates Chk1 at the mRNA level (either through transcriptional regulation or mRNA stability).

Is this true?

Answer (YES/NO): NO